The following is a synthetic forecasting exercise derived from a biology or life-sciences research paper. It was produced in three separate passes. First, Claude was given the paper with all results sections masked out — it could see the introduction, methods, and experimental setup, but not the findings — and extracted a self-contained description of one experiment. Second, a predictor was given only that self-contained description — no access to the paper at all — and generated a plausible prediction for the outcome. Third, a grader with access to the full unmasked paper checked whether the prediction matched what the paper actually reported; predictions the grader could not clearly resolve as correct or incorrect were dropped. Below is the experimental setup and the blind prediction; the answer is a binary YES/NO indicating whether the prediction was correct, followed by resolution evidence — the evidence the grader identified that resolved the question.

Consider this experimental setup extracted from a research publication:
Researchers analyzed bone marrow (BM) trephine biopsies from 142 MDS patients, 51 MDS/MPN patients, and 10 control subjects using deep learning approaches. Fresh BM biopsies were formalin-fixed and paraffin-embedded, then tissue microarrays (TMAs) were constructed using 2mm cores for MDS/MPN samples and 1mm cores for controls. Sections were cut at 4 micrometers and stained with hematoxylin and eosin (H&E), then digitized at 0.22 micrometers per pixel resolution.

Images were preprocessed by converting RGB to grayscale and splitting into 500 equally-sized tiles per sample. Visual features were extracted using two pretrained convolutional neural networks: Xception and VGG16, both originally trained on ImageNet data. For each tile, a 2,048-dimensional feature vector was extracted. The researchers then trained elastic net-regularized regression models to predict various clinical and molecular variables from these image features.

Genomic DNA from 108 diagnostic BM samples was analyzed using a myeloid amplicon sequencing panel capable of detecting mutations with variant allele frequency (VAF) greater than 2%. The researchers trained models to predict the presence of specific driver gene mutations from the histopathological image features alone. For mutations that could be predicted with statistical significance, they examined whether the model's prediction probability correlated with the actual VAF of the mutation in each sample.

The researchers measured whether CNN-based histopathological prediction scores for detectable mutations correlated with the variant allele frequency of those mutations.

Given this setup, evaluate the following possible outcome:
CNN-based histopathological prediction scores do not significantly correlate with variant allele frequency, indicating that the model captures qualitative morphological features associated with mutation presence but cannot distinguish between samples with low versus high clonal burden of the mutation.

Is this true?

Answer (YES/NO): NO